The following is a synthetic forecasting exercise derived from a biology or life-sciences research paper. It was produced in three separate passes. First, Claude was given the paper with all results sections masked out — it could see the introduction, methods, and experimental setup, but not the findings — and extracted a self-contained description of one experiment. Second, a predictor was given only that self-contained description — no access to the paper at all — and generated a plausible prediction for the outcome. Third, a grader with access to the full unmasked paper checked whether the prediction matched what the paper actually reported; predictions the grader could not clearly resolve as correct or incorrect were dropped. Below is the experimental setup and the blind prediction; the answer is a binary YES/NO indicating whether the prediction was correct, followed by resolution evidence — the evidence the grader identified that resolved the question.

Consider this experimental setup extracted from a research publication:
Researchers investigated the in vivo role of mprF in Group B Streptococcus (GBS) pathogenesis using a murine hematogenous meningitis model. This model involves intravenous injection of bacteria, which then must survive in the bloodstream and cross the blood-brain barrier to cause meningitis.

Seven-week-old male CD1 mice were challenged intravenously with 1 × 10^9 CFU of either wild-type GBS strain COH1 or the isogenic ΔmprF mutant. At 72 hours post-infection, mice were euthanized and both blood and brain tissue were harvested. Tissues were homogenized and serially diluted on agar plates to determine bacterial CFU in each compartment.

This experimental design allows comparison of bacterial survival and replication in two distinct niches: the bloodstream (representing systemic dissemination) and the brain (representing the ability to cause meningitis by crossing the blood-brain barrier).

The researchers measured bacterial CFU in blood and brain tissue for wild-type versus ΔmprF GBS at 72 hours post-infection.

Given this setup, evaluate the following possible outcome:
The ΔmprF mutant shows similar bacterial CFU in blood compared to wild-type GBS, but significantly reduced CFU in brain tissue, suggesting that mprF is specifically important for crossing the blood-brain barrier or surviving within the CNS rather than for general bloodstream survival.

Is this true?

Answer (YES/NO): YES